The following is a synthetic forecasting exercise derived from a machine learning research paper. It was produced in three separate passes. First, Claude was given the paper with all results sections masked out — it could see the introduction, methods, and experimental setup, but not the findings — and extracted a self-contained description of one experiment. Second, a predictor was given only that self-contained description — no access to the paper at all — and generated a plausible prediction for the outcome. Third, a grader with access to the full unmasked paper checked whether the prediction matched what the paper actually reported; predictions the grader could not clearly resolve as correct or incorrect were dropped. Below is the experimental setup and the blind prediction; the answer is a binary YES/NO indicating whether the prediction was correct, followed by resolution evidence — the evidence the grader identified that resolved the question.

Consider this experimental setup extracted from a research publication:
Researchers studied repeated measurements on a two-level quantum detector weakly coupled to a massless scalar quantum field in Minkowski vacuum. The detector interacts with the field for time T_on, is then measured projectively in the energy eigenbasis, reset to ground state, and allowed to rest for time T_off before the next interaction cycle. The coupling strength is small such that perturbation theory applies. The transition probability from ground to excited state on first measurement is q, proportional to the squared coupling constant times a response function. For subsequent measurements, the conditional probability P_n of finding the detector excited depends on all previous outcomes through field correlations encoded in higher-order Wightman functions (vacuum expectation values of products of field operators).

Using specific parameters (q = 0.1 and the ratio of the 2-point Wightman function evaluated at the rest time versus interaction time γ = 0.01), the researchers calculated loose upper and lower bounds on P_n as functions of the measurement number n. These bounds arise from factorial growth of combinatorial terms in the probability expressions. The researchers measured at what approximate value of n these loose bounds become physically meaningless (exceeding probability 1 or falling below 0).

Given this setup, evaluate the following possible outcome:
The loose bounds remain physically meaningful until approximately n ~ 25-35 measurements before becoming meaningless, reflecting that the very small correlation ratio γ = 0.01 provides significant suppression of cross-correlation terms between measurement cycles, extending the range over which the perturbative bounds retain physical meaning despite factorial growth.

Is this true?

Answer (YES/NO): NO